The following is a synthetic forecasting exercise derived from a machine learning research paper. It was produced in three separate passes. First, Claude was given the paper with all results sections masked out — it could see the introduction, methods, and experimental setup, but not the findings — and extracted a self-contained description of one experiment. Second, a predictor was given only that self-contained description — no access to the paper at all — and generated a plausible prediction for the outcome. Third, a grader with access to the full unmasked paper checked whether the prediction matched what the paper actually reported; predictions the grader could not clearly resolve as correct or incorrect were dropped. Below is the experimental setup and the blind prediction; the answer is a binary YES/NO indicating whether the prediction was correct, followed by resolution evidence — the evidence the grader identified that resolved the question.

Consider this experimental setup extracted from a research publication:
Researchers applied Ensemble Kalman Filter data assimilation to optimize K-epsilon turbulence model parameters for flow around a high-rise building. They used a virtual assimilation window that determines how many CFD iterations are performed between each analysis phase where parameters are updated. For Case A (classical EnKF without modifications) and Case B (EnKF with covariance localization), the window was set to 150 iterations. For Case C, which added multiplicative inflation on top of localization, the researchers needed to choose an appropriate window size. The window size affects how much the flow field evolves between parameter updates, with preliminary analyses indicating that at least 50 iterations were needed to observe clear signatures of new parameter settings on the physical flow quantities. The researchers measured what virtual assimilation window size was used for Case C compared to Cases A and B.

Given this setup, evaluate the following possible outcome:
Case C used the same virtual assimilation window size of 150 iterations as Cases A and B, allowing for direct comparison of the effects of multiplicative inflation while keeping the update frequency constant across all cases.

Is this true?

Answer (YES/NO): NO